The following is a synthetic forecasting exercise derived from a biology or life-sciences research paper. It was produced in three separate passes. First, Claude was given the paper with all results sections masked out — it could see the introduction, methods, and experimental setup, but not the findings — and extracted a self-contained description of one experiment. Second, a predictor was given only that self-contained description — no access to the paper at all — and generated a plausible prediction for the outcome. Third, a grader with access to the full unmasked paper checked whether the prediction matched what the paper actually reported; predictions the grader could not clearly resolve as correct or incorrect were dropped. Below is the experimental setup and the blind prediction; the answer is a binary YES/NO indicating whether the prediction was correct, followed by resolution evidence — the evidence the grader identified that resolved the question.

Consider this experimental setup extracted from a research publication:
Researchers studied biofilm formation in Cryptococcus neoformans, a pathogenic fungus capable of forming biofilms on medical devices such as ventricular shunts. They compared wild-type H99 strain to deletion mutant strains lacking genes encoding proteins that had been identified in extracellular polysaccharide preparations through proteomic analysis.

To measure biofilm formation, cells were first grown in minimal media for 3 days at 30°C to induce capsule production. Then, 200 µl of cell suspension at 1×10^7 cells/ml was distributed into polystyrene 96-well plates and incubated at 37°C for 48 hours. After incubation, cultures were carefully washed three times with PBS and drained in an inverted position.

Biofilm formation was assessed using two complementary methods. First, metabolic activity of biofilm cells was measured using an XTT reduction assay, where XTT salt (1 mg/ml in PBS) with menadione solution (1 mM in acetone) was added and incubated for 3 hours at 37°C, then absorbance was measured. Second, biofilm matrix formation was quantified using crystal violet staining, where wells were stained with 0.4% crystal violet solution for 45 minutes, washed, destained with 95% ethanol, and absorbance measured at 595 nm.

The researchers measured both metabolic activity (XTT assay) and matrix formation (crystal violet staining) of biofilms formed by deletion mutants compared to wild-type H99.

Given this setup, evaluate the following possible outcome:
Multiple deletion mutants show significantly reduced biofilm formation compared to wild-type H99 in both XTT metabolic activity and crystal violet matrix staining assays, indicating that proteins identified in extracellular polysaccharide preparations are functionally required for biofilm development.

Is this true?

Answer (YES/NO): NO